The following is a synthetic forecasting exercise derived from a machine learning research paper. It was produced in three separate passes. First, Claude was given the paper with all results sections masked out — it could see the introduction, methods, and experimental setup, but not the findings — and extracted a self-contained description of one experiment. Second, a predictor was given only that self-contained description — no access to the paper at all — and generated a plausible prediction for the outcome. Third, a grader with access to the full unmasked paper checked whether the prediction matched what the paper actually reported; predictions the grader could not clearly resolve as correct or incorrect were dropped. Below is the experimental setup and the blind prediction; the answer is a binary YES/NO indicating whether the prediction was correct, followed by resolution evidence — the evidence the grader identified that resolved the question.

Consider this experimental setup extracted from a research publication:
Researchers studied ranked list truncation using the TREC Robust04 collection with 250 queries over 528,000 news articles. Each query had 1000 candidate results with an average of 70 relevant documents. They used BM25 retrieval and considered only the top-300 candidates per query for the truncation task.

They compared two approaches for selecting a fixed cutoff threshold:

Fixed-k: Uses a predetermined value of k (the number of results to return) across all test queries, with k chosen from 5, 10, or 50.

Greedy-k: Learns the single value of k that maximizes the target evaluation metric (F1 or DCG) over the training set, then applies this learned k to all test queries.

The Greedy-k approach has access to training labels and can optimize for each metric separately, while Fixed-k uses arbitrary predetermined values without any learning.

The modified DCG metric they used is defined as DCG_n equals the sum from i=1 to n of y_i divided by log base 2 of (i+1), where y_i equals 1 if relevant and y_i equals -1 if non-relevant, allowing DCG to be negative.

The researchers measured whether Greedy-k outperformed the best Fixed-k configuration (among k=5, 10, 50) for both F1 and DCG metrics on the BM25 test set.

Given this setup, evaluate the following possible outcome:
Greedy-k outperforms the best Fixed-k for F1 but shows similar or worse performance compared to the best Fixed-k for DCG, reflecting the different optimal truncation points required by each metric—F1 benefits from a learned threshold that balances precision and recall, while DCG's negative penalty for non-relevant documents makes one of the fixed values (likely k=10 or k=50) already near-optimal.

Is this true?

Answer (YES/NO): NO